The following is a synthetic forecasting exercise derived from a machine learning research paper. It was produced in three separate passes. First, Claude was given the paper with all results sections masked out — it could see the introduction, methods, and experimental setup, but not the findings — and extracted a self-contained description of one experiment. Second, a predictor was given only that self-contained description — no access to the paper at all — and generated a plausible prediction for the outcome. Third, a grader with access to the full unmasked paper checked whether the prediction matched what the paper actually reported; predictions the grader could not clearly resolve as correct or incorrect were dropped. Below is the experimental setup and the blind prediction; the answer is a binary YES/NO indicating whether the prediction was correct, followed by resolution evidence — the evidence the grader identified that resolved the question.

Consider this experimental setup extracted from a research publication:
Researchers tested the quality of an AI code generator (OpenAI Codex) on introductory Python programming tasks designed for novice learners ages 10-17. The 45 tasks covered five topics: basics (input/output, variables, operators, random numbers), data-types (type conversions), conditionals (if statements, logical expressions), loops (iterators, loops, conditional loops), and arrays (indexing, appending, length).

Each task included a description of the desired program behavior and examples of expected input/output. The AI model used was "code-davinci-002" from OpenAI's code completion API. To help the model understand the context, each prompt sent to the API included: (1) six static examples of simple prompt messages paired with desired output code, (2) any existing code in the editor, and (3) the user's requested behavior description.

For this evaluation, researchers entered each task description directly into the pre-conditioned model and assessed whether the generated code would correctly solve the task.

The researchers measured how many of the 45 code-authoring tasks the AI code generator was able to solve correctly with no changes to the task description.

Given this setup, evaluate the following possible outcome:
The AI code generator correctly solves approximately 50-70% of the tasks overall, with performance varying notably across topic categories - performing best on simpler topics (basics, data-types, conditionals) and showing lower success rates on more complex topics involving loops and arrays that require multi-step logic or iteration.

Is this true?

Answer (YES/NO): NO